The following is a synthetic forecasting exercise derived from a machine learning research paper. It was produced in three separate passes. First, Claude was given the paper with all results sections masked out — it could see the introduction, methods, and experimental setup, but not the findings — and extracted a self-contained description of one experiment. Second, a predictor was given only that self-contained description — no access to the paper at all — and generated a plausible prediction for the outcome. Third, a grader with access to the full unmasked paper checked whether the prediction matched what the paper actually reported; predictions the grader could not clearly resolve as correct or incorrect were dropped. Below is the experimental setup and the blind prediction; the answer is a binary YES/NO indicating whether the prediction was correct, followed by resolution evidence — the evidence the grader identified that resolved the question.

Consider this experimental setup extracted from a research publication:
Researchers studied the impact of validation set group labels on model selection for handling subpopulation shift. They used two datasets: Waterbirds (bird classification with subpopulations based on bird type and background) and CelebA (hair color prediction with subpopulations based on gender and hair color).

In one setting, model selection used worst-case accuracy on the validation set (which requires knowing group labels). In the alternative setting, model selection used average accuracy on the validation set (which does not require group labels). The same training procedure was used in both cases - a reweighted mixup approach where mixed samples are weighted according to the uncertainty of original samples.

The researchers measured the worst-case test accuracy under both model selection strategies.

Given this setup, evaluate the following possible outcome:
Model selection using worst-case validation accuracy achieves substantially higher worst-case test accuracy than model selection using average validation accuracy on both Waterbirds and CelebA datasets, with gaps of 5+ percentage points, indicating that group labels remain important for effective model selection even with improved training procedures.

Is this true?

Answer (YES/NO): NO